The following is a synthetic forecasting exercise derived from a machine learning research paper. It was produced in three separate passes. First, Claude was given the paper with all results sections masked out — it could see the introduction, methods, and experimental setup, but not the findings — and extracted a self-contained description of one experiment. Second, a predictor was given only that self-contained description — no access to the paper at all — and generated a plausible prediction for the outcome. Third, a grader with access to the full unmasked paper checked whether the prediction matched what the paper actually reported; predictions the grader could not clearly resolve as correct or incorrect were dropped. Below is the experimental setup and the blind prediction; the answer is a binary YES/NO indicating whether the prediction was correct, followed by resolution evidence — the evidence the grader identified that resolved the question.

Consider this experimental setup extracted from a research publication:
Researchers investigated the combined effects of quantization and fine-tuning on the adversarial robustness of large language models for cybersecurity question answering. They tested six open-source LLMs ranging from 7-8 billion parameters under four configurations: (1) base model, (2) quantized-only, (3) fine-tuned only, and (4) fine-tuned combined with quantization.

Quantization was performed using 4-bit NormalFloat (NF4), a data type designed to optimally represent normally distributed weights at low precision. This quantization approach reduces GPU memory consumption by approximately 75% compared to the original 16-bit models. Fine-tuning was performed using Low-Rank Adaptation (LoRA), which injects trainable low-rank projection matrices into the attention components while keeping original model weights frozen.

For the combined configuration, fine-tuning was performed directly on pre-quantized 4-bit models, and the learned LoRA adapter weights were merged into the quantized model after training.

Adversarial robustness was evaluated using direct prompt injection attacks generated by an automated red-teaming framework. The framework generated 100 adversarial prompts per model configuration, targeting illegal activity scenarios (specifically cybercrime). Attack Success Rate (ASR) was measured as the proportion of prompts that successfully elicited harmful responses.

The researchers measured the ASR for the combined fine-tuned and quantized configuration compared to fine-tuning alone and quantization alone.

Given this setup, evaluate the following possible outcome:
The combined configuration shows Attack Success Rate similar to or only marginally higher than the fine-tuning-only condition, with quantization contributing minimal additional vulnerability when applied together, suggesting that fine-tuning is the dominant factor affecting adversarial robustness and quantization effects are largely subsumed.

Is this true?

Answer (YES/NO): NO